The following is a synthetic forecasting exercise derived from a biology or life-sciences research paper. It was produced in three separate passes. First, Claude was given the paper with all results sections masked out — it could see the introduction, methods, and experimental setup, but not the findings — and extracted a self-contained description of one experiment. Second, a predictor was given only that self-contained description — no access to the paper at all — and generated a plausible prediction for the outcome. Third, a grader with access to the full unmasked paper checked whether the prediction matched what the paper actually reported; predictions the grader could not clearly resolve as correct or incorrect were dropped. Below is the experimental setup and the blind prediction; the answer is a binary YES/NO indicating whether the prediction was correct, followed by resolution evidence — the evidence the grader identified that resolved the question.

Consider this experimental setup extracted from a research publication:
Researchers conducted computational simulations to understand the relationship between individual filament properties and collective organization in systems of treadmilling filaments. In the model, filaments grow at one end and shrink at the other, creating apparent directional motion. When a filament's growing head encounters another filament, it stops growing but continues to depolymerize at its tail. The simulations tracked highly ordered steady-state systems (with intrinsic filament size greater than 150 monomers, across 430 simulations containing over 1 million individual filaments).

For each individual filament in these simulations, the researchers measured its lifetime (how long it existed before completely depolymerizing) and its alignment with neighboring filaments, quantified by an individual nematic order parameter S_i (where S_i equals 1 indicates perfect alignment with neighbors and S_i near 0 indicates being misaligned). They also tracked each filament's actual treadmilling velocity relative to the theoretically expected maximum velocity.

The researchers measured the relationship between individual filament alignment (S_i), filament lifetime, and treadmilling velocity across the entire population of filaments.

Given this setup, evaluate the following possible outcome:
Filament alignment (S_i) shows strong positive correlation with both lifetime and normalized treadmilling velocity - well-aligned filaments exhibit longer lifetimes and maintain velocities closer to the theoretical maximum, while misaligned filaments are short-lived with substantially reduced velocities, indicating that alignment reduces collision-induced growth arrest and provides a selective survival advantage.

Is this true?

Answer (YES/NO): YES